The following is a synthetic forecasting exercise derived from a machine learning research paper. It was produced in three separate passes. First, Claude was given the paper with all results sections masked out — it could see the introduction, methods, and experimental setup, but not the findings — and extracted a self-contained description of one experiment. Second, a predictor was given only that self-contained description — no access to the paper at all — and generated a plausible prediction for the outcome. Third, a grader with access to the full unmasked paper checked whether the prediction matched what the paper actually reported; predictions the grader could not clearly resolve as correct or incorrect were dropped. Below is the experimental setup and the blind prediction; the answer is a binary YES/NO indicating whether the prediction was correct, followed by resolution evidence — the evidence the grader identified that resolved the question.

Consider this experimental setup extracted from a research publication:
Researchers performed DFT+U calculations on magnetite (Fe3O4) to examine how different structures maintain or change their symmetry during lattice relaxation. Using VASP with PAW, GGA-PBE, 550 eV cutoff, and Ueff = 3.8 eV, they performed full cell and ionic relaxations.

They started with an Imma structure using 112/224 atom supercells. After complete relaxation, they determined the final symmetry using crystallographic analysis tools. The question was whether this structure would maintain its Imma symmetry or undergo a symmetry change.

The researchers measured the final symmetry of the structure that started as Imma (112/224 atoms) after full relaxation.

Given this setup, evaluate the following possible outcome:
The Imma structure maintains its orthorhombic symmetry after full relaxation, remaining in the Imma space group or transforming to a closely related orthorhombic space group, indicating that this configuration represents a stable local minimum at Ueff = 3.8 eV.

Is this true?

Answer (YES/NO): YES